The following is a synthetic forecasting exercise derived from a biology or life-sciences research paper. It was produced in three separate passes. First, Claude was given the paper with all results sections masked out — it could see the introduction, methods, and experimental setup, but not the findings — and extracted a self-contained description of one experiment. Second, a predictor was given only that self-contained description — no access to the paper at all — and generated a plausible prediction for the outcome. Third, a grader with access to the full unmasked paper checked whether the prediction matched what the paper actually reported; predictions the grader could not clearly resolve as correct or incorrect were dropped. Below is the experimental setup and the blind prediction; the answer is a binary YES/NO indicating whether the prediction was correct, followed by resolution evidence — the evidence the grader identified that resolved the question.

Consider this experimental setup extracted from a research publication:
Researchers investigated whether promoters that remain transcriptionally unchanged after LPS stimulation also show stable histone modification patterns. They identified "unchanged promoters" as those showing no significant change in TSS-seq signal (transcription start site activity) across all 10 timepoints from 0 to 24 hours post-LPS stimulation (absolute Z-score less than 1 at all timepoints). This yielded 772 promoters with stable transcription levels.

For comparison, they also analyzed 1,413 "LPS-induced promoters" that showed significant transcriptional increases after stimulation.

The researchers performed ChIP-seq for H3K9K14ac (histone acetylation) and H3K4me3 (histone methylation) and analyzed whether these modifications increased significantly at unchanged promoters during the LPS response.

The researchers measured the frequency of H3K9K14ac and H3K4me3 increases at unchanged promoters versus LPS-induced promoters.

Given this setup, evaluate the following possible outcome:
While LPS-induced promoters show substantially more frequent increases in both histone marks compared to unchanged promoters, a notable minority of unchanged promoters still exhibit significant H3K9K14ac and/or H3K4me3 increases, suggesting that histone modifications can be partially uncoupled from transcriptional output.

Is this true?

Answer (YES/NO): NO